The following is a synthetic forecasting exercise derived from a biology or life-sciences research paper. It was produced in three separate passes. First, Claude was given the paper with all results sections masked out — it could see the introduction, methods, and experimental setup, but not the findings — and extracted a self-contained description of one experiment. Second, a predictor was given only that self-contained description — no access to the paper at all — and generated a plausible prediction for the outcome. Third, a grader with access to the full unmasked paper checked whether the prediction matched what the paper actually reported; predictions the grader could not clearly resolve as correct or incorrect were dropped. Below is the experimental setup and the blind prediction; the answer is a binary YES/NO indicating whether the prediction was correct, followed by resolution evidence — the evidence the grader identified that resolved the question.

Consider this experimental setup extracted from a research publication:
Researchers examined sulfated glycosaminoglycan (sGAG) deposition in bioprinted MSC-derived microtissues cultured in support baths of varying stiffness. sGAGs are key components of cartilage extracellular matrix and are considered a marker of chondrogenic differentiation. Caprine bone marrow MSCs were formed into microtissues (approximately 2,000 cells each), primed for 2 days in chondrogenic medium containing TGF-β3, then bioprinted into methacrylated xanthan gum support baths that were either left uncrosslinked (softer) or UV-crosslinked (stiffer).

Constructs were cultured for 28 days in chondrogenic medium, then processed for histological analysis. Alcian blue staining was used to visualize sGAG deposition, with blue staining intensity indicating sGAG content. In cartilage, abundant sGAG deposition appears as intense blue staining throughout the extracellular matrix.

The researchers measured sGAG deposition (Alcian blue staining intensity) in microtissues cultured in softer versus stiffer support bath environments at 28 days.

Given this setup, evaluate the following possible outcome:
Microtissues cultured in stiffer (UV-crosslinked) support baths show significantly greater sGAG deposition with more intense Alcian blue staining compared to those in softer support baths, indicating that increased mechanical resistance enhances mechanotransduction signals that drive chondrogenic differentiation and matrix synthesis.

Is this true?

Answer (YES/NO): NO